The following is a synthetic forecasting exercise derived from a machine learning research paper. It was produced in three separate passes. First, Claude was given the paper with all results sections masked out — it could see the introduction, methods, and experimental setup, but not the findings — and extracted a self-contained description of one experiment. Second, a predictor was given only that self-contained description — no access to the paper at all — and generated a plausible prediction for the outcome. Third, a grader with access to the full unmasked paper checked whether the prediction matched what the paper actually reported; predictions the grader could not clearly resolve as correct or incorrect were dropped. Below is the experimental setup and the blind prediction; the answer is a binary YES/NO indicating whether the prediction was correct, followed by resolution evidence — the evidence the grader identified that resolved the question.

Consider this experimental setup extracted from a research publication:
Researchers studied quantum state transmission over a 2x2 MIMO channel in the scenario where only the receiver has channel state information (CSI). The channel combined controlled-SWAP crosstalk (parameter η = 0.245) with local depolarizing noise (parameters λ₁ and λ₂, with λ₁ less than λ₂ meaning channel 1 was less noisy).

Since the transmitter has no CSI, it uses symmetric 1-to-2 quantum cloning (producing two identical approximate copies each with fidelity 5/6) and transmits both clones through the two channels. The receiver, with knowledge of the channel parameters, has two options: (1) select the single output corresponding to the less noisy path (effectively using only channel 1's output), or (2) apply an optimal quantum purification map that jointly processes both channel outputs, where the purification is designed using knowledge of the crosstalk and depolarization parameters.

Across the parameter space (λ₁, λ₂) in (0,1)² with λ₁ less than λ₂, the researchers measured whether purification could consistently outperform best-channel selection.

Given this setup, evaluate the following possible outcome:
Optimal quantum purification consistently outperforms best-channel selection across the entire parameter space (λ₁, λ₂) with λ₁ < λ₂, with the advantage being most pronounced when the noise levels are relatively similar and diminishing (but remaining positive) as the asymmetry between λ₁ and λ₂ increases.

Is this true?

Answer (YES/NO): NO